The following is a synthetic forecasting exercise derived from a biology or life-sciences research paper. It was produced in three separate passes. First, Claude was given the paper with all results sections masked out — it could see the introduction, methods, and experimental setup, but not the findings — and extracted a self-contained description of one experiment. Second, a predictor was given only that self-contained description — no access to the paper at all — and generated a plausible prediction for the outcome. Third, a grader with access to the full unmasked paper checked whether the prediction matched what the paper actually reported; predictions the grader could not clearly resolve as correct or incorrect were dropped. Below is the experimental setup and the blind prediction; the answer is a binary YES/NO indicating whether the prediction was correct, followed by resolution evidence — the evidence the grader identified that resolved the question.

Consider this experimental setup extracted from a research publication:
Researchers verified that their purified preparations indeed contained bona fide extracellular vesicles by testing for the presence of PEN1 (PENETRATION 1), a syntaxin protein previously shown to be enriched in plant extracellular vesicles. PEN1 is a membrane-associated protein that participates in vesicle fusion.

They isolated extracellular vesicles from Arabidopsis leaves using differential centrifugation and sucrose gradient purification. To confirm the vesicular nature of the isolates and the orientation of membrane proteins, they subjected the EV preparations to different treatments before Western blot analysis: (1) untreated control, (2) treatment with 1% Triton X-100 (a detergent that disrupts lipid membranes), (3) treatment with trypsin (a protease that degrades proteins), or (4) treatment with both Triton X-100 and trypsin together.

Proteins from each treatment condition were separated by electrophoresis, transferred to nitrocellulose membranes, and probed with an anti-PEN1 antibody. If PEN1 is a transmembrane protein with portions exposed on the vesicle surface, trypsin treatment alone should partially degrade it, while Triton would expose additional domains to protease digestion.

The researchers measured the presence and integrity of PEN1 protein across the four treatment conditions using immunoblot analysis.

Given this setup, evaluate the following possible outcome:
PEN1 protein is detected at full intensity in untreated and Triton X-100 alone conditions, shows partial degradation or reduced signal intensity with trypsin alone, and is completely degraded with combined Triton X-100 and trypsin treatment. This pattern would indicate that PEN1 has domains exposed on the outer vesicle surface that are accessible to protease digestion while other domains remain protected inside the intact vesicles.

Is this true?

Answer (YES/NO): NO